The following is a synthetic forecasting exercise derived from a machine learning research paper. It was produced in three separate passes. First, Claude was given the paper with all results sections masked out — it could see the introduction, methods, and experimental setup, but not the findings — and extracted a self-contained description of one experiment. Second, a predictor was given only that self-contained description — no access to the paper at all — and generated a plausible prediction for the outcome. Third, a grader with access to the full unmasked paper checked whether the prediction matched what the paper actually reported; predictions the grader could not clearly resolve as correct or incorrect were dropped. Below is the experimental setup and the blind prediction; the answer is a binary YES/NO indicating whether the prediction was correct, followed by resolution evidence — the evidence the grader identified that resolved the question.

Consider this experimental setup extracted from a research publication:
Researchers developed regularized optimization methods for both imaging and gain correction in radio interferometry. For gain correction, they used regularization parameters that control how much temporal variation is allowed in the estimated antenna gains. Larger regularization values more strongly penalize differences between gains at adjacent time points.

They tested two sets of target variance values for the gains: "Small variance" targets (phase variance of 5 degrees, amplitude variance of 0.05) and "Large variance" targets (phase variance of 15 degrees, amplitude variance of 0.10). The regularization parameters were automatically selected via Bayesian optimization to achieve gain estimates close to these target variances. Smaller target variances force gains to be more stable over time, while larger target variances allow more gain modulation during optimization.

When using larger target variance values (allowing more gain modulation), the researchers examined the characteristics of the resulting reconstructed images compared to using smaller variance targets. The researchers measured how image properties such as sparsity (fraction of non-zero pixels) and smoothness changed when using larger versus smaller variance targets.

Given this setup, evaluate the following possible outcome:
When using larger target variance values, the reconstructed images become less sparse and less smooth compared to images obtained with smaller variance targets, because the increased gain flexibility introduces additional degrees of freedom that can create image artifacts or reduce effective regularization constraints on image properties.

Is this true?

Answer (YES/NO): NO